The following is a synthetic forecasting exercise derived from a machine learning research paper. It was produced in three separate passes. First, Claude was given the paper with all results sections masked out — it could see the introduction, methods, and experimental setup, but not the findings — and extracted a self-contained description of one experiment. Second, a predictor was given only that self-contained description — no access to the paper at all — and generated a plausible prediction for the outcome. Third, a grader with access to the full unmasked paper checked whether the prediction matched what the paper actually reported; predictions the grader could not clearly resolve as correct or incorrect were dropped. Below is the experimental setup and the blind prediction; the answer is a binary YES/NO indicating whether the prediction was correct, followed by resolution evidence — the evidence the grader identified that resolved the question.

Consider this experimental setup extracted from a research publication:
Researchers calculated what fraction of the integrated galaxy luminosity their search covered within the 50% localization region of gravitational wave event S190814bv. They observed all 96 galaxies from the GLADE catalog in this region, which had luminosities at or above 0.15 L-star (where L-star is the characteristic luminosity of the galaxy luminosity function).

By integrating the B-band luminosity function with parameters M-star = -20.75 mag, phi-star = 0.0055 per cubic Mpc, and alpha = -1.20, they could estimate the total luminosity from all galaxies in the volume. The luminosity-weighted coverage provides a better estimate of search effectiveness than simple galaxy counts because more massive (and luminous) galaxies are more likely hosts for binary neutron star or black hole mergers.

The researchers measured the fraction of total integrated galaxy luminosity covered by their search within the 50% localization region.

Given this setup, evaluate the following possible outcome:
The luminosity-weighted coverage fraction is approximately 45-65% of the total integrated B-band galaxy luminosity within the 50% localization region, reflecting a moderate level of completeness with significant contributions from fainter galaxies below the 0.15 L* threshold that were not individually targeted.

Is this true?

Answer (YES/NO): NO